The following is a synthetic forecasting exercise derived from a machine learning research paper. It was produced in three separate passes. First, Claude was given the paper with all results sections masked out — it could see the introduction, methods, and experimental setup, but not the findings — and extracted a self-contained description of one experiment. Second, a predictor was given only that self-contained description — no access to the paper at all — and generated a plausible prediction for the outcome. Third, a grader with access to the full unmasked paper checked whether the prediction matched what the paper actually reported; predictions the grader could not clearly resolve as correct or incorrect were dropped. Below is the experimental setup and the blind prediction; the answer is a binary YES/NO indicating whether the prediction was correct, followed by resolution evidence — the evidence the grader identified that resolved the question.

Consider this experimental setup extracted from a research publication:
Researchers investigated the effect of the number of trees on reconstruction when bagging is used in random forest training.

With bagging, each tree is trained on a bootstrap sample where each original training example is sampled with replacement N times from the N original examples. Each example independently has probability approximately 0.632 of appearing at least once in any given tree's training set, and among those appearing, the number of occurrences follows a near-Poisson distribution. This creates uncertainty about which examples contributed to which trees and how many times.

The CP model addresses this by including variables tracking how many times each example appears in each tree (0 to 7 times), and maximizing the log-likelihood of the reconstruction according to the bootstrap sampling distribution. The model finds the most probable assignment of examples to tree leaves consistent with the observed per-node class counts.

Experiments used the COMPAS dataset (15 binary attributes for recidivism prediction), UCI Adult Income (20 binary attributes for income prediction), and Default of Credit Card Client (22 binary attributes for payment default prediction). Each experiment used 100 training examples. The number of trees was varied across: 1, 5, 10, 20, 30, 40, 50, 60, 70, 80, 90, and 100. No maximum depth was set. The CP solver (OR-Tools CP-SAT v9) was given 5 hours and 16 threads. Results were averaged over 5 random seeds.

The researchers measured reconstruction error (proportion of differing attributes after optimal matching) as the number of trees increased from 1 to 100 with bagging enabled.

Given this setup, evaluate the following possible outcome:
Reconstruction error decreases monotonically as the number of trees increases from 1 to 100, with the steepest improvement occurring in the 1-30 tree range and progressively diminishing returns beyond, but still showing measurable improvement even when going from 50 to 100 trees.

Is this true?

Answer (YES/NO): NO